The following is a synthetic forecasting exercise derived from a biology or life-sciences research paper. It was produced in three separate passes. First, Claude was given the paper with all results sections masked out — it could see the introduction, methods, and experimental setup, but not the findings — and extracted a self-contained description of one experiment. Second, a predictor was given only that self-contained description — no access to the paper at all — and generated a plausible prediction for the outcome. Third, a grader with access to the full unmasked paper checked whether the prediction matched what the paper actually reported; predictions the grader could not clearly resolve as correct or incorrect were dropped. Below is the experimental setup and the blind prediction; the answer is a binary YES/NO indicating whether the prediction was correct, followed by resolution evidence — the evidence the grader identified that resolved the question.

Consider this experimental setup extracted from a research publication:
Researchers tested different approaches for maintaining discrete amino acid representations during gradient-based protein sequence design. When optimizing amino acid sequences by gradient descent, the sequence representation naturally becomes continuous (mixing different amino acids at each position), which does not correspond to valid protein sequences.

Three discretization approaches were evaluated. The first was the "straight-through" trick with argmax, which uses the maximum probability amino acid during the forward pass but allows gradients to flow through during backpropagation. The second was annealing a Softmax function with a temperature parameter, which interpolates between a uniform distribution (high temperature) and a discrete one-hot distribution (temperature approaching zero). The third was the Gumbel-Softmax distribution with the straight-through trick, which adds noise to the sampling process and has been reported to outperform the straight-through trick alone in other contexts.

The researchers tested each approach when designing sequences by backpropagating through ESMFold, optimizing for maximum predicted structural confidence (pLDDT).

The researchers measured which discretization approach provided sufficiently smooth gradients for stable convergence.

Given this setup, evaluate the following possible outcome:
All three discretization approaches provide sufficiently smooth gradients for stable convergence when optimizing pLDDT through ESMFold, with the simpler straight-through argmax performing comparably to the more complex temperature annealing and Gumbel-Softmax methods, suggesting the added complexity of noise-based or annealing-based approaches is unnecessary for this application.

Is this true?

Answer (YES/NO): NO